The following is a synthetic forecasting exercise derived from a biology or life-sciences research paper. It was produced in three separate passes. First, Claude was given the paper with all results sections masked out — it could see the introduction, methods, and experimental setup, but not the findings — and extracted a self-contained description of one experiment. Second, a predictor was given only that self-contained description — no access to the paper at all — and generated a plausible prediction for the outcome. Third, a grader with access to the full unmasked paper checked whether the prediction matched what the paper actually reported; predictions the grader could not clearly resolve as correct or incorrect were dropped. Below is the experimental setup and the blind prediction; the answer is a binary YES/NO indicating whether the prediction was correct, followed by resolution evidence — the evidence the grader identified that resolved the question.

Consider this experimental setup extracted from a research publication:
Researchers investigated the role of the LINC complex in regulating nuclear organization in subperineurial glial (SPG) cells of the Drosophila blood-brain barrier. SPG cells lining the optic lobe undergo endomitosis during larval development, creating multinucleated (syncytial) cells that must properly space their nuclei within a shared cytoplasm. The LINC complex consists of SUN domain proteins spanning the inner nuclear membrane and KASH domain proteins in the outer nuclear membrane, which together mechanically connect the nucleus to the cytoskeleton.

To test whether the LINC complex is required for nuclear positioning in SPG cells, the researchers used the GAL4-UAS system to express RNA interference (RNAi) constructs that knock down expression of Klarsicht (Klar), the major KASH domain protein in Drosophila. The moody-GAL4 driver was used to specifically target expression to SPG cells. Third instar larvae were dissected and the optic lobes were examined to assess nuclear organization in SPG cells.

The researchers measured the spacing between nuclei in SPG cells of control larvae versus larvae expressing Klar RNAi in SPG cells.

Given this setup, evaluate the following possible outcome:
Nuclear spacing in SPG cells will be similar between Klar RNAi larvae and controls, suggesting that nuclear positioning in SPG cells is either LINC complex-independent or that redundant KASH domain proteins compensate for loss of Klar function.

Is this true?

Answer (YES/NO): NO